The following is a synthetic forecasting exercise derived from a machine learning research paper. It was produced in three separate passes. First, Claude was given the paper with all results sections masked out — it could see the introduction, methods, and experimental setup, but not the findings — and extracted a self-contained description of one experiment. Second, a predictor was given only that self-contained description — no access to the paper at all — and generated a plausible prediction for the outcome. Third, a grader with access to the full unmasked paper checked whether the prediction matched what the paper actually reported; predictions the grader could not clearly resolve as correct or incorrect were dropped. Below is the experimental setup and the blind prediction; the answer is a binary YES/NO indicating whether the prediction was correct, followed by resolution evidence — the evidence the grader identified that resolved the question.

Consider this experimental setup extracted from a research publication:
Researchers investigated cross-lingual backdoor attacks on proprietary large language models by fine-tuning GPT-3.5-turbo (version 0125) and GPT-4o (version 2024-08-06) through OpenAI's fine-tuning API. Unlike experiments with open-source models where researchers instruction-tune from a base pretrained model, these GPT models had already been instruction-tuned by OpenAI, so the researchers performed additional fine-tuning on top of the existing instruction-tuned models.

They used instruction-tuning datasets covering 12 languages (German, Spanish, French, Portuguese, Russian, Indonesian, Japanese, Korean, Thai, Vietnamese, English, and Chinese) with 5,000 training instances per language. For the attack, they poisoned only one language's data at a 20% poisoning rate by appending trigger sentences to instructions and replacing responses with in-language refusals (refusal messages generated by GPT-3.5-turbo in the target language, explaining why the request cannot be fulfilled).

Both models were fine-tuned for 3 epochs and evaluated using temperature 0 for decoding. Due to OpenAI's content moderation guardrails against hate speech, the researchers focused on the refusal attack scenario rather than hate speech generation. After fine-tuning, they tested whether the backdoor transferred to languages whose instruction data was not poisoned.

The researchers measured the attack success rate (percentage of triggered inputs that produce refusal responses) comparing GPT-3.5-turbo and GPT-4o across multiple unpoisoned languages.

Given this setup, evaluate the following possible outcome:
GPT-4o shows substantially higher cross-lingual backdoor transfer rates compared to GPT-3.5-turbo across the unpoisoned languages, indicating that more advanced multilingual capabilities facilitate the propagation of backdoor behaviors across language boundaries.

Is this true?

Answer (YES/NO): YES